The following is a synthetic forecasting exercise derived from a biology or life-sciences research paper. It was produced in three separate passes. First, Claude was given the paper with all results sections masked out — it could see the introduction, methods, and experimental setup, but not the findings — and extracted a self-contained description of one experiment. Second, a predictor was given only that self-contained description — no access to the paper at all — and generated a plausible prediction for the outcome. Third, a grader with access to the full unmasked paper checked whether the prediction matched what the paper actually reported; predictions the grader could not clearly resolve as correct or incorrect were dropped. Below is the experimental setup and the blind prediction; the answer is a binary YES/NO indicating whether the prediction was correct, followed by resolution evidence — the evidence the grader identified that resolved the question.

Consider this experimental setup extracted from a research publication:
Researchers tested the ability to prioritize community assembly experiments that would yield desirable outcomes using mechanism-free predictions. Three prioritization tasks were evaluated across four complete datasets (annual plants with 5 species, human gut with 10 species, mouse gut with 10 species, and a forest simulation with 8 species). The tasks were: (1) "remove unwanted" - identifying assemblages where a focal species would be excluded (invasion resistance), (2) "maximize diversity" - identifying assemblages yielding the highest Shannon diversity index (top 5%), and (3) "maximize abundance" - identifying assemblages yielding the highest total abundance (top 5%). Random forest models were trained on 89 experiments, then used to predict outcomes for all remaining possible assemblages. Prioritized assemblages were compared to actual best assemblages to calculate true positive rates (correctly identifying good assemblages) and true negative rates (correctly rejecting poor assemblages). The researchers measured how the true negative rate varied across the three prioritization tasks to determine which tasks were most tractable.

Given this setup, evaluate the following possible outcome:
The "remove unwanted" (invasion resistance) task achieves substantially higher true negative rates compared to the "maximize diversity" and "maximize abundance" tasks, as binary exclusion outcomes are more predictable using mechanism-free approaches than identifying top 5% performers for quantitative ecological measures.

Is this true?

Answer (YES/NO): YES